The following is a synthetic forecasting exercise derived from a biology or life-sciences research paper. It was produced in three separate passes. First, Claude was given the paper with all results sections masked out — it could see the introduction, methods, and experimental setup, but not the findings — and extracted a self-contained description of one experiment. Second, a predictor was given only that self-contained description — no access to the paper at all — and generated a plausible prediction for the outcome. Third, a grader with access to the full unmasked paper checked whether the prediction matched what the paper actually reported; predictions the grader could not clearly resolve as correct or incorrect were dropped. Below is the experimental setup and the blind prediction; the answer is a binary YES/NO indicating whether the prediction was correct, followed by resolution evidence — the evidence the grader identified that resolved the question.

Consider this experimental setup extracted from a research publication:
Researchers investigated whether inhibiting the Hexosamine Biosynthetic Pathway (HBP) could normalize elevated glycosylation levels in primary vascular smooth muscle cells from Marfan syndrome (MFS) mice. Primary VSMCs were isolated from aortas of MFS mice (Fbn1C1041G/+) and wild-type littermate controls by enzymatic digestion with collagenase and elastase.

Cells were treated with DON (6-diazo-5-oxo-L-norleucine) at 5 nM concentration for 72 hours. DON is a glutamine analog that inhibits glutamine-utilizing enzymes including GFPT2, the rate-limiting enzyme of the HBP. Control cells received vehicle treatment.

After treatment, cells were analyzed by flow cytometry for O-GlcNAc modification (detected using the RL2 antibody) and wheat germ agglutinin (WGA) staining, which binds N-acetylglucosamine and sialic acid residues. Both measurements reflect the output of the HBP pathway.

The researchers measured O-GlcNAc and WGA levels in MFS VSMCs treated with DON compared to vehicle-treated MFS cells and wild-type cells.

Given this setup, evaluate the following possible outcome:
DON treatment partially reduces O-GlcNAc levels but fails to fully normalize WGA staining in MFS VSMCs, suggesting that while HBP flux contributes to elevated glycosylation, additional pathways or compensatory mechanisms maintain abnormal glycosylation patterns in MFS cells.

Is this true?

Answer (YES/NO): NO